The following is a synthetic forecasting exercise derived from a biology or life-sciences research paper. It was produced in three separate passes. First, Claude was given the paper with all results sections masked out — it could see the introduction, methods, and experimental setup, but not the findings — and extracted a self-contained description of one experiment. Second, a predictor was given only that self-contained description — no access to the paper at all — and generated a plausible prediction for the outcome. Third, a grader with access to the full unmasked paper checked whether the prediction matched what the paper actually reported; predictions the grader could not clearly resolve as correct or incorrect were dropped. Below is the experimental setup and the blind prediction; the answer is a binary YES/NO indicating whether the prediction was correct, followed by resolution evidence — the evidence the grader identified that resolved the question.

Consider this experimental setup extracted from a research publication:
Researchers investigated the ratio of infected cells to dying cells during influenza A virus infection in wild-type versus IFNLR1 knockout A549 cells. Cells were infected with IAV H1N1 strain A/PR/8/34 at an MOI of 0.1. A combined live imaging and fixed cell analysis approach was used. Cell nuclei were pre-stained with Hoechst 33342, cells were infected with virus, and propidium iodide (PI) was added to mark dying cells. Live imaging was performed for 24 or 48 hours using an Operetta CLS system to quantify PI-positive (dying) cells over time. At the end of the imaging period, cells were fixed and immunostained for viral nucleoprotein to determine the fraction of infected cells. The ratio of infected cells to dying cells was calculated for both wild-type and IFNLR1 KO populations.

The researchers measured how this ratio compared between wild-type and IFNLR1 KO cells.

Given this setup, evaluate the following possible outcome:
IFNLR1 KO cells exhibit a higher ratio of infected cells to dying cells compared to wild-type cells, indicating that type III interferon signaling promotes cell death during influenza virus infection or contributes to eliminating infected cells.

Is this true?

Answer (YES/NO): YES